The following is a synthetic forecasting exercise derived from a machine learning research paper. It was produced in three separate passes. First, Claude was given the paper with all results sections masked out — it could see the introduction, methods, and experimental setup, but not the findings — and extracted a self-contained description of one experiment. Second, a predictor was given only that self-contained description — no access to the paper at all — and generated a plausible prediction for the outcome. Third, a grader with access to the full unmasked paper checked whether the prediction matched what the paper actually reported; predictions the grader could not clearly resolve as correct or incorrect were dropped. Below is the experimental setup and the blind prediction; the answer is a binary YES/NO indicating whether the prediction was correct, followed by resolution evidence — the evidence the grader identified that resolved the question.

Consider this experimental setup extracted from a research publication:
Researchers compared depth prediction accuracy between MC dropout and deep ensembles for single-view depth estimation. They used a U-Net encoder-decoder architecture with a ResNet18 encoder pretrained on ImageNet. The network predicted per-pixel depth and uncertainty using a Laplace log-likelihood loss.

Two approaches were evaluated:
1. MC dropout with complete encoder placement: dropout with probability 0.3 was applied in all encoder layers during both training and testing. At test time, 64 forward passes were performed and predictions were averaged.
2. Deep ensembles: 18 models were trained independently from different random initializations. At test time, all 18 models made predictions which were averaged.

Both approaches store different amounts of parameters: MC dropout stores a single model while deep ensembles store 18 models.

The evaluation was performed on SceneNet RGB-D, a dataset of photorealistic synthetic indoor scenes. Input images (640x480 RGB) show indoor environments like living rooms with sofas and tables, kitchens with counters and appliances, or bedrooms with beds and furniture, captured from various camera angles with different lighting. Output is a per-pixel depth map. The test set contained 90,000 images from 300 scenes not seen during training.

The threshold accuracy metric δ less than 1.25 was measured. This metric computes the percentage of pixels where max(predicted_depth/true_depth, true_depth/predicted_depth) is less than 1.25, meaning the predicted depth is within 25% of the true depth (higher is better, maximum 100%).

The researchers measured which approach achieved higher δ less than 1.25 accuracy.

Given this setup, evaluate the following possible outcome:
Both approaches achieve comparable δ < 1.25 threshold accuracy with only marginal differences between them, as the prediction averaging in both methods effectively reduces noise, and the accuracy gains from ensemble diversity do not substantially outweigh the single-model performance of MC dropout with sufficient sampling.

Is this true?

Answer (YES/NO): YES